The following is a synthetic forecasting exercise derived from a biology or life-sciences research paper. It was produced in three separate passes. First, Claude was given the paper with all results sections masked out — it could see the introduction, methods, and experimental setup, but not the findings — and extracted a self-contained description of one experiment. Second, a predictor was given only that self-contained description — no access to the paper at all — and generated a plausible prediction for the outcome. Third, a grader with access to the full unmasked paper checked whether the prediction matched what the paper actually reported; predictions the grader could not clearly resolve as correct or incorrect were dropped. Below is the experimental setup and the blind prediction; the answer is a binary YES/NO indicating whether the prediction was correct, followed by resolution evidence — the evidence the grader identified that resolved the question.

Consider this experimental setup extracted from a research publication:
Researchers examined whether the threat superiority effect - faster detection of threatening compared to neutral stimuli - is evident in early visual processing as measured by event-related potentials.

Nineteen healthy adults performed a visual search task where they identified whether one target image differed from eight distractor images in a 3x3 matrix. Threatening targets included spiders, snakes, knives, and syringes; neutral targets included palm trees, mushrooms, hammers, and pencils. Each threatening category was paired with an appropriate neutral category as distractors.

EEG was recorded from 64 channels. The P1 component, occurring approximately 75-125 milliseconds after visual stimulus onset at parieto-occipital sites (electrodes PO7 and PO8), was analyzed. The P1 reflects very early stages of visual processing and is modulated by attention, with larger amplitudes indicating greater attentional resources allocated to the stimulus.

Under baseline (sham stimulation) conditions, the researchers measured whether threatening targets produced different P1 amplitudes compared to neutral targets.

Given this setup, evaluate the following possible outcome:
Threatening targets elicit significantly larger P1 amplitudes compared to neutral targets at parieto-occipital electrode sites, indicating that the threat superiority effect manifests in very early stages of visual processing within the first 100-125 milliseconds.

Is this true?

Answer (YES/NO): NO